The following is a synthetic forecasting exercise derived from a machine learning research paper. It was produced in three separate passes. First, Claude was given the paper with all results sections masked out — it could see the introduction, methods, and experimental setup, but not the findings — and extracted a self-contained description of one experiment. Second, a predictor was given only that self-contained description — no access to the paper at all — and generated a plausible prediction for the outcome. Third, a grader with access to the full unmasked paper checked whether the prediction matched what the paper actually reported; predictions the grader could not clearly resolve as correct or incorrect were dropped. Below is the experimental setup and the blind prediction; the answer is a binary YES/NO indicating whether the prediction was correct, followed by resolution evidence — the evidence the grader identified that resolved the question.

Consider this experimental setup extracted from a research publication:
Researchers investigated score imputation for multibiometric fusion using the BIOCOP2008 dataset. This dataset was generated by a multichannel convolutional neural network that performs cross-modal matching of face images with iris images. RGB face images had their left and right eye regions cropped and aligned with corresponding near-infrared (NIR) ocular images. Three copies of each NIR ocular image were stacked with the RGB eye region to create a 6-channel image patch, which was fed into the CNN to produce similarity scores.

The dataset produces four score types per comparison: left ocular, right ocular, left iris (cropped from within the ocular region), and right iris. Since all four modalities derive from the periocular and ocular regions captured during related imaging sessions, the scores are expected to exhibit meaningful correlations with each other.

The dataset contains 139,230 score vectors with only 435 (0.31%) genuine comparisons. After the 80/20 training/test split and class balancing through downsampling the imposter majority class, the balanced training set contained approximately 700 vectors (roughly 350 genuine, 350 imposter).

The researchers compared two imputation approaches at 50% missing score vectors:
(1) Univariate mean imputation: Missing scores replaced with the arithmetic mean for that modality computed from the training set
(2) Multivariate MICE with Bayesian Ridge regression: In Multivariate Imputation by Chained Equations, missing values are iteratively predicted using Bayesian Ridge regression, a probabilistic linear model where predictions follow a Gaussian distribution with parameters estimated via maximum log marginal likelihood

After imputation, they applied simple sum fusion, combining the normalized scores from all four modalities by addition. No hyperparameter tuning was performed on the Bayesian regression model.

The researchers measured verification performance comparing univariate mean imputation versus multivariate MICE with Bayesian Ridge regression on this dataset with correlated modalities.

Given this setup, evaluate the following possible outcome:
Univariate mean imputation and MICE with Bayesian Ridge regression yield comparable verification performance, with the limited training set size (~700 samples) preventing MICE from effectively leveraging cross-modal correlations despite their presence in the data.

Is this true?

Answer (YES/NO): NO